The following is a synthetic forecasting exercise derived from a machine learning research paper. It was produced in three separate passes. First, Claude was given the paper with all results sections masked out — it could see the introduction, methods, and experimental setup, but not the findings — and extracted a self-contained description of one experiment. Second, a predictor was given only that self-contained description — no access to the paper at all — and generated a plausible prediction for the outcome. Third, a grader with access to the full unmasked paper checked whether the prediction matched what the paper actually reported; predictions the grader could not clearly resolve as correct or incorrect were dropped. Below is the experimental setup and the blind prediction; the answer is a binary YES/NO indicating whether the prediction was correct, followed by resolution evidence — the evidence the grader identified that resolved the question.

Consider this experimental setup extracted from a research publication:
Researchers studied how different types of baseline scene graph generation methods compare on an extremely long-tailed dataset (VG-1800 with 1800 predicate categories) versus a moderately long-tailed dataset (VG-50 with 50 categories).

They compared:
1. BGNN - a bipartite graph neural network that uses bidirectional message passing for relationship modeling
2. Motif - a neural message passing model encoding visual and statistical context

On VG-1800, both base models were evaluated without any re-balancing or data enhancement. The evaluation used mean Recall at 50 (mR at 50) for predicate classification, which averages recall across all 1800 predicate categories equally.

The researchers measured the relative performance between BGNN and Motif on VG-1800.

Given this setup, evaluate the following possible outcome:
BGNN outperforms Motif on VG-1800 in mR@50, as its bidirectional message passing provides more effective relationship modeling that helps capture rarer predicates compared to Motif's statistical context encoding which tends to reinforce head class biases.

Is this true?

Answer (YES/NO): NO